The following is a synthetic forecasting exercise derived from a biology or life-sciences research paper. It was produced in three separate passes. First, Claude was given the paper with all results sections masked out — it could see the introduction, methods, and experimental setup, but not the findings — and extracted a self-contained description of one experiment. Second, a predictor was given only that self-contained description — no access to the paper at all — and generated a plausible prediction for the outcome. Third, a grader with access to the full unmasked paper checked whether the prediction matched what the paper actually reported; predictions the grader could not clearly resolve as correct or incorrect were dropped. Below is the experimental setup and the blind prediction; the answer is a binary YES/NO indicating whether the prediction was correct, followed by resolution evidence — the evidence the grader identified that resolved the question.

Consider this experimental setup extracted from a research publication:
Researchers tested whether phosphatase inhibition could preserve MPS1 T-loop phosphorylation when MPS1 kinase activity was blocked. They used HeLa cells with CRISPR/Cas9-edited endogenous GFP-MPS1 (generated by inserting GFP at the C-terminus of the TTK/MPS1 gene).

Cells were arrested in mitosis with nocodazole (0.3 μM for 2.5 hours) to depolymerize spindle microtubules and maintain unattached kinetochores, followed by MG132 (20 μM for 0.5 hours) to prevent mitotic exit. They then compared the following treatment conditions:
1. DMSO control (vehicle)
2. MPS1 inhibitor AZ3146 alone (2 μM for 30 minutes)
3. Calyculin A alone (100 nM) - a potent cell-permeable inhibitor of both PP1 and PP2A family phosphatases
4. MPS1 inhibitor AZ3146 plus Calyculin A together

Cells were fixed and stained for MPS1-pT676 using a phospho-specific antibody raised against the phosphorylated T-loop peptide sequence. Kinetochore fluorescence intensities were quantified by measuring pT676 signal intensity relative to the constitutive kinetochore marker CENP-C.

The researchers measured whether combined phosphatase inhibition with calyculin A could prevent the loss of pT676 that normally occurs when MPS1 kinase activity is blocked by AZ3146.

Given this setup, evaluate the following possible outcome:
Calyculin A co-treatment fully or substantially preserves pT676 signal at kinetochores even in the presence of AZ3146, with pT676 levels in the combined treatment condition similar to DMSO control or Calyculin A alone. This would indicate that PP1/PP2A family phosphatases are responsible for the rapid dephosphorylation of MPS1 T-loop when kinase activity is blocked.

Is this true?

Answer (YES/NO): YES